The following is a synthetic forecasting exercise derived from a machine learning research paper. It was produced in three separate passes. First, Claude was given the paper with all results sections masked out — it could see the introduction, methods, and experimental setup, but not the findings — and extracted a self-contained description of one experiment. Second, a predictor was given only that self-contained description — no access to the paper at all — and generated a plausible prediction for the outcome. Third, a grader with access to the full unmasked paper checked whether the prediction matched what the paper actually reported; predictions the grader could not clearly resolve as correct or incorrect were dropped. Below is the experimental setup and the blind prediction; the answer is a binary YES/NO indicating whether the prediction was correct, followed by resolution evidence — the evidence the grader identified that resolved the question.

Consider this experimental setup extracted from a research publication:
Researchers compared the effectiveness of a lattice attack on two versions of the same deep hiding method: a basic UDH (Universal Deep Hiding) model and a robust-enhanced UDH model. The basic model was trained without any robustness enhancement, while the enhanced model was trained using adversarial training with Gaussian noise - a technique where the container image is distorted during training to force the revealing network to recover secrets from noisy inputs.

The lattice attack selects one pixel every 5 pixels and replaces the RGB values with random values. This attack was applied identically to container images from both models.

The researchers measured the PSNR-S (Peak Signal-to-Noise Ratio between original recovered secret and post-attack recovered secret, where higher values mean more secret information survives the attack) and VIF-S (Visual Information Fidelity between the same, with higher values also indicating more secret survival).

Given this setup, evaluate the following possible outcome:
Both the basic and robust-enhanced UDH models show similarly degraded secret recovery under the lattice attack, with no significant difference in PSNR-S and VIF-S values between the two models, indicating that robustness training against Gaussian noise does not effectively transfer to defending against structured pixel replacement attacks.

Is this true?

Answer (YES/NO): NO